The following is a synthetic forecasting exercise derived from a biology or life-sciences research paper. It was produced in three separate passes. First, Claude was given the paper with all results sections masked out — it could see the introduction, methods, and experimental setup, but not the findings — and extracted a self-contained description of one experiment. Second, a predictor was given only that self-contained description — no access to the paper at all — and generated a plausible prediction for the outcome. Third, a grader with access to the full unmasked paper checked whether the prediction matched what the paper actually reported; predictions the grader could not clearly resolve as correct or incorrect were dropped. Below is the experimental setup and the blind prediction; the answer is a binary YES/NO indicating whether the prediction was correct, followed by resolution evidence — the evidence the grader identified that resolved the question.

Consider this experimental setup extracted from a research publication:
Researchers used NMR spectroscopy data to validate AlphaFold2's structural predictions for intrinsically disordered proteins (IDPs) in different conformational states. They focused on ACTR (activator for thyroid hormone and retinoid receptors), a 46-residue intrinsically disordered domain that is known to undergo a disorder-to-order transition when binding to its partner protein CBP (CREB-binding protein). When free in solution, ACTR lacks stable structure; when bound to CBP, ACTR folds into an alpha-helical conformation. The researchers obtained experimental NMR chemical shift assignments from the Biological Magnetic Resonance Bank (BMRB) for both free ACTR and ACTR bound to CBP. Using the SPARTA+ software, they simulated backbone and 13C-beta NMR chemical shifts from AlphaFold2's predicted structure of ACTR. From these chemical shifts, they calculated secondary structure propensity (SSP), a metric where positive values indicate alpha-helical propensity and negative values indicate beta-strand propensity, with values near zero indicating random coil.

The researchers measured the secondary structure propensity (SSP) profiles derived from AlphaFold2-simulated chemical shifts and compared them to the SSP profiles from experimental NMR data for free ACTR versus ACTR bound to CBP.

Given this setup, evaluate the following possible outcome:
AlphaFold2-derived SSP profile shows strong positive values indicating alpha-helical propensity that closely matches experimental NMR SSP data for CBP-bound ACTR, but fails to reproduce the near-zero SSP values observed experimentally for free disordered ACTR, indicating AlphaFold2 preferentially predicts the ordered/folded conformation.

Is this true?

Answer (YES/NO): NO